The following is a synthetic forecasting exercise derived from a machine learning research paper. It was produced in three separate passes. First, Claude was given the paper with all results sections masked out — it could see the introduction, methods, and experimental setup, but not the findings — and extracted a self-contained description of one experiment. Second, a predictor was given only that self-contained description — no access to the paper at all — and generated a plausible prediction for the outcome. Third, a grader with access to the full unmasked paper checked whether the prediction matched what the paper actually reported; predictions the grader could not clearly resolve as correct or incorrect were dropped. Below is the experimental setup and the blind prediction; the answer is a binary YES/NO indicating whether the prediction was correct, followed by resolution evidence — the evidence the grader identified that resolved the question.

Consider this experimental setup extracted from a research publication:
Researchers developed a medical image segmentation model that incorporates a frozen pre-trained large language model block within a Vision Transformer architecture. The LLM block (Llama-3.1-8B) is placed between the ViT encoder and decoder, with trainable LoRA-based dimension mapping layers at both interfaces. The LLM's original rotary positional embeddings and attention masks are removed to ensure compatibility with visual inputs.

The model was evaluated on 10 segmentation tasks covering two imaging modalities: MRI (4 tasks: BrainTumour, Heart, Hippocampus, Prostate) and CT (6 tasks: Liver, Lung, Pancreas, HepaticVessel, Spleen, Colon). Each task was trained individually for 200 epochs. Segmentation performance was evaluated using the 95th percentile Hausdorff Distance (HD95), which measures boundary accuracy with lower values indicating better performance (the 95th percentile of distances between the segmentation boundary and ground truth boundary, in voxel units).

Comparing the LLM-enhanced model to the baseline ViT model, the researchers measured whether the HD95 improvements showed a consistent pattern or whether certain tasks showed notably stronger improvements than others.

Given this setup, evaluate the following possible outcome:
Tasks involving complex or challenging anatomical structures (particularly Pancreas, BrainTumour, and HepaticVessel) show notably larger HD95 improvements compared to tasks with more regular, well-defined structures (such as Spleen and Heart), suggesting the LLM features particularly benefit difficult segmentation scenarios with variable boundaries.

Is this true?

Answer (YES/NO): NO